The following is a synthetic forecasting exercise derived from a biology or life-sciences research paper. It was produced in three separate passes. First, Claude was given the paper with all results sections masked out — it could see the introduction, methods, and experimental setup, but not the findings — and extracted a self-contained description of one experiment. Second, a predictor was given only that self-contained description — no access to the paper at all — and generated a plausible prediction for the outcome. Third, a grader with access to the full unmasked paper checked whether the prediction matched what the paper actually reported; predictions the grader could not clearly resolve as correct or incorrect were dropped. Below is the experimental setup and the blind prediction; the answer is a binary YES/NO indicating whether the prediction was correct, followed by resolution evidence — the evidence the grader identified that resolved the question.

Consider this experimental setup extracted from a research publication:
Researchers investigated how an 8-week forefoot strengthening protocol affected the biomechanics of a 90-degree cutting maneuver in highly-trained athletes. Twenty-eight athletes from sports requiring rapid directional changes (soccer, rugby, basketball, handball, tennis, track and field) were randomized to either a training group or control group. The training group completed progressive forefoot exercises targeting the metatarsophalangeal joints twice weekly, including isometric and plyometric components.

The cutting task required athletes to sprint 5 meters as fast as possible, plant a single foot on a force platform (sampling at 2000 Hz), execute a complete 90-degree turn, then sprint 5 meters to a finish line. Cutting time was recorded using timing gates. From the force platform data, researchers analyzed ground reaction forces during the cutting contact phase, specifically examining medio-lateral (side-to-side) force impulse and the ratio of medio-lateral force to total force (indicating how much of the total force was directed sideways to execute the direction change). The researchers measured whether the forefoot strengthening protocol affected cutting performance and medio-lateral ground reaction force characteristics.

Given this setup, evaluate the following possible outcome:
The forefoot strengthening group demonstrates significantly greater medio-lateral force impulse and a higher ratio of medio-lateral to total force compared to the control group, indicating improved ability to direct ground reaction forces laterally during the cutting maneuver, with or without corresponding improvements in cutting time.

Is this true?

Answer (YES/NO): NO